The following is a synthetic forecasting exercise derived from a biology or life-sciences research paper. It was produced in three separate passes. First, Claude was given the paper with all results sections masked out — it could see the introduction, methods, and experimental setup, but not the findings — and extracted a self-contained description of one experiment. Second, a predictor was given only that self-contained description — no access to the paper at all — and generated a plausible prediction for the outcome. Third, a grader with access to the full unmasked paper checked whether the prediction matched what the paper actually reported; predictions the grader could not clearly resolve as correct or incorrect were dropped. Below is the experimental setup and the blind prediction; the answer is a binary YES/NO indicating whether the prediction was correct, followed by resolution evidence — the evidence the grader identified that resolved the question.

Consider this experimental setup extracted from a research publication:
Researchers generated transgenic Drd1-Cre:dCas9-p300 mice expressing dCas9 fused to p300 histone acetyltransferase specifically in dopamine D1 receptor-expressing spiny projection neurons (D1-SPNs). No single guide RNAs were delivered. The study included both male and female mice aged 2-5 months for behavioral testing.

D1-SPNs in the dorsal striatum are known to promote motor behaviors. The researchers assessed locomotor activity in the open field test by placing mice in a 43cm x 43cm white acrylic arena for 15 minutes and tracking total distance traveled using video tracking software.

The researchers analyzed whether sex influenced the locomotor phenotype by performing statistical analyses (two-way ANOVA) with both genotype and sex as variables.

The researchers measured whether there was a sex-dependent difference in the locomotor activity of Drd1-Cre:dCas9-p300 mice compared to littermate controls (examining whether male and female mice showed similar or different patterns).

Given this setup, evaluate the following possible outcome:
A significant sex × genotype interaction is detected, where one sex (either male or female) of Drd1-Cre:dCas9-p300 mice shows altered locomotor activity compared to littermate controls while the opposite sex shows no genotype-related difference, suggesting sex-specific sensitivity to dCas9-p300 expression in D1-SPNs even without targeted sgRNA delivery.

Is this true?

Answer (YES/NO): YES